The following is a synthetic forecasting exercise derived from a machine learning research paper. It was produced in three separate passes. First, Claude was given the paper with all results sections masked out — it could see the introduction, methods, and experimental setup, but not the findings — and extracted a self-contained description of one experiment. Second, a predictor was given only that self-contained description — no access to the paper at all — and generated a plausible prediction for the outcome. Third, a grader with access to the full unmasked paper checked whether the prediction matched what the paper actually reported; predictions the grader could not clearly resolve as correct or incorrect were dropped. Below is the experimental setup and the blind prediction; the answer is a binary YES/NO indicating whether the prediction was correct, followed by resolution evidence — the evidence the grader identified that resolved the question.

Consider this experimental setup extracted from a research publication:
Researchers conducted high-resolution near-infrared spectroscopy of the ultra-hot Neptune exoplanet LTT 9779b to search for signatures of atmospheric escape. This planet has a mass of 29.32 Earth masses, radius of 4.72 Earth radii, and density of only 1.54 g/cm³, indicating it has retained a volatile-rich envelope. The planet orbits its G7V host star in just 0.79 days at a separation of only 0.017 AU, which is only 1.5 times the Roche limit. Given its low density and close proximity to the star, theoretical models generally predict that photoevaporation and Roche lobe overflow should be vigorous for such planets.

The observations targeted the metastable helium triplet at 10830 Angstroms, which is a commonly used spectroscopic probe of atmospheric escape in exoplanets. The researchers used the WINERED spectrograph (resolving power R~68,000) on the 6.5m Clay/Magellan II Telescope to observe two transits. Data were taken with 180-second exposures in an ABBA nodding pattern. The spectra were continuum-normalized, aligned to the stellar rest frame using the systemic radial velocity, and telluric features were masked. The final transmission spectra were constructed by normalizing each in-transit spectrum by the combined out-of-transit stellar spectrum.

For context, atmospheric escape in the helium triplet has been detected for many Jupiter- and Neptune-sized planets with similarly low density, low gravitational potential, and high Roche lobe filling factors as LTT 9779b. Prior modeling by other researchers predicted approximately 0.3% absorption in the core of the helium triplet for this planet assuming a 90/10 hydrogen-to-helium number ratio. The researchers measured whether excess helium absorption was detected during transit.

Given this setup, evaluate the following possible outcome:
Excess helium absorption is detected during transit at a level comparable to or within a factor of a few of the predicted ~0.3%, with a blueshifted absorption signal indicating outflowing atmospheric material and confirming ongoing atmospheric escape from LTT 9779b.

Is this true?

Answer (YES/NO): NO